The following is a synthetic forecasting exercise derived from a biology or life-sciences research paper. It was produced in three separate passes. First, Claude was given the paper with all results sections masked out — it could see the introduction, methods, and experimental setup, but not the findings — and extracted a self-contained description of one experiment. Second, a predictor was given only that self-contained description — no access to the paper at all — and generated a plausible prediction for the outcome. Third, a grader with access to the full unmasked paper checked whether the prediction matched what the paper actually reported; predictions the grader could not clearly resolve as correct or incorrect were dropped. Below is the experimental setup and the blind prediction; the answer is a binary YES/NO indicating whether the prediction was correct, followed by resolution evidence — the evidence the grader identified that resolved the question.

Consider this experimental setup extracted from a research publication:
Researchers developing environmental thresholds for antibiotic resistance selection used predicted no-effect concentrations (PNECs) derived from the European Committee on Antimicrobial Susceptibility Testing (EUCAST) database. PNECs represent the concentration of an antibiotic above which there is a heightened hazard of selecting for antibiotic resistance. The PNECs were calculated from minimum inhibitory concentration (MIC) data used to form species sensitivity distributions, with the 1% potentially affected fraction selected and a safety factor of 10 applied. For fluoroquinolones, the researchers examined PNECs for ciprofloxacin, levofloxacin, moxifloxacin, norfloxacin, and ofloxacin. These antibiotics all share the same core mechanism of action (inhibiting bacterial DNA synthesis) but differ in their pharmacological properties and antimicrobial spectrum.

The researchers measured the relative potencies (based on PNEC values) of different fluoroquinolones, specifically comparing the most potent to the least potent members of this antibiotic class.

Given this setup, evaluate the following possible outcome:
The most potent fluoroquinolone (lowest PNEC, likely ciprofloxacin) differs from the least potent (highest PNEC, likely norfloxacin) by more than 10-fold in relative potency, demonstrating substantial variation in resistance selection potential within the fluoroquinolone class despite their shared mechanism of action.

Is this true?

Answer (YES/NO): NO